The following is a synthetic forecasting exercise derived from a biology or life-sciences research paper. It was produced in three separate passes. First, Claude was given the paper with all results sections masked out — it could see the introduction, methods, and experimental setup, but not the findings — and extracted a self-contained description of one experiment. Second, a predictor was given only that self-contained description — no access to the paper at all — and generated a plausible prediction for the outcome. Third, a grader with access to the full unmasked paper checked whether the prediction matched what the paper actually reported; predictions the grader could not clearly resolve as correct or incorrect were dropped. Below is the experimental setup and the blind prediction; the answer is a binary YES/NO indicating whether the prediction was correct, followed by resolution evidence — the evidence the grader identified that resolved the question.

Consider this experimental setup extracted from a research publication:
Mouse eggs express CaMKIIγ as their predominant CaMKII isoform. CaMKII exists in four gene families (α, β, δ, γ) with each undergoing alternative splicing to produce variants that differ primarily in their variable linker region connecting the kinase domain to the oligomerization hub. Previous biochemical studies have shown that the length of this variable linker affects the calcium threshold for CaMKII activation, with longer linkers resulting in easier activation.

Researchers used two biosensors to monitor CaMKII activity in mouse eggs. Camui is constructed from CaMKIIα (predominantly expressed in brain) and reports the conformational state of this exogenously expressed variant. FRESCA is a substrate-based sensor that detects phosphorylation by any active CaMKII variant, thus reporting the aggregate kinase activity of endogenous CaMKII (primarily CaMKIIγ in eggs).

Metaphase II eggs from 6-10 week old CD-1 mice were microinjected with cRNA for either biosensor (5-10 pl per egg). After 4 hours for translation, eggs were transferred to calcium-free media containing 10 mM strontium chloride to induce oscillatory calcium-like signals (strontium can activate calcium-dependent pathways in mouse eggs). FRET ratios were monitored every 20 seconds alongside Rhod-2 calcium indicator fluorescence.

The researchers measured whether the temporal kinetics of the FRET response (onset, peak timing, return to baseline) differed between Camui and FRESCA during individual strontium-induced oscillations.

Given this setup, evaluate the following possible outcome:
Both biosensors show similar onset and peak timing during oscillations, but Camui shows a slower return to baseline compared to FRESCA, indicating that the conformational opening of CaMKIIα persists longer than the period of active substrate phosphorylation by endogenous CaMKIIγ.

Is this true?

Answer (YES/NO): NO